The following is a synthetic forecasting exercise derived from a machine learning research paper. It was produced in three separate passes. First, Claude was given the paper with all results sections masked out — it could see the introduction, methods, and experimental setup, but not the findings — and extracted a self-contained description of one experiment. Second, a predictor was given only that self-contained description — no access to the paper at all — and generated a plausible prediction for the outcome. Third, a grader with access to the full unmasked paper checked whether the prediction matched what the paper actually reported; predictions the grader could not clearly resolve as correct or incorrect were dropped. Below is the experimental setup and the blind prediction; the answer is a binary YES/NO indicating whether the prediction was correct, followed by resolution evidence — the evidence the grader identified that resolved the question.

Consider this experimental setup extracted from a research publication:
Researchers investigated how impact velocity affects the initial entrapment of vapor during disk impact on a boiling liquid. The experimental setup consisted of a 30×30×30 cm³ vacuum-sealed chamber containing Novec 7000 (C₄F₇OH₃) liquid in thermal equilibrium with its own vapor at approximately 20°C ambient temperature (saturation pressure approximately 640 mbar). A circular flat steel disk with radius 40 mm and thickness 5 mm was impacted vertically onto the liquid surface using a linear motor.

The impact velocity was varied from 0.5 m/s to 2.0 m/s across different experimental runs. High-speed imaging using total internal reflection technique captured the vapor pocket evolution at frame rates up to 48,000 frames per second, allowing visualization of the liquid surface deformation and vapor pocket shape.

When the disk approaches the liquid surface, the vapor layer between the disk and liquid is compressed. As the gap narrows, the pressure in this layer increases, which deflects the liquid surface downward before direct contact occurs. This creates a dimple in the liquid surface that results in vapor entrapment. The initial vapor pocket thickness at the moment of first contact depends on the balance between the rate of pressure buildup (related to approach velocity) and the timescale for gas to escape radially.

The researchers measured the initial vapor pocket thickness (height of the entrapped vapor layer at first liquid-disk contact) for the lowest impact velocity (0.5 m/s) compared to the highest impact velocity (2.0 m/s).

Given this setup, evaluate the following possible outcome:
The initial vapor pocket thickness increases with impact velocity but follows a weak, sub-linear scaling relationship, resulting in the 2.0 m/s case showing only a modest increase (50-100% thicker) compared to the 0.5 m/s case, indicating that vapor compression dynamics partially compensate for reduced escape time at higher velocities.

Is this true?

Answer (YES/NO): NO